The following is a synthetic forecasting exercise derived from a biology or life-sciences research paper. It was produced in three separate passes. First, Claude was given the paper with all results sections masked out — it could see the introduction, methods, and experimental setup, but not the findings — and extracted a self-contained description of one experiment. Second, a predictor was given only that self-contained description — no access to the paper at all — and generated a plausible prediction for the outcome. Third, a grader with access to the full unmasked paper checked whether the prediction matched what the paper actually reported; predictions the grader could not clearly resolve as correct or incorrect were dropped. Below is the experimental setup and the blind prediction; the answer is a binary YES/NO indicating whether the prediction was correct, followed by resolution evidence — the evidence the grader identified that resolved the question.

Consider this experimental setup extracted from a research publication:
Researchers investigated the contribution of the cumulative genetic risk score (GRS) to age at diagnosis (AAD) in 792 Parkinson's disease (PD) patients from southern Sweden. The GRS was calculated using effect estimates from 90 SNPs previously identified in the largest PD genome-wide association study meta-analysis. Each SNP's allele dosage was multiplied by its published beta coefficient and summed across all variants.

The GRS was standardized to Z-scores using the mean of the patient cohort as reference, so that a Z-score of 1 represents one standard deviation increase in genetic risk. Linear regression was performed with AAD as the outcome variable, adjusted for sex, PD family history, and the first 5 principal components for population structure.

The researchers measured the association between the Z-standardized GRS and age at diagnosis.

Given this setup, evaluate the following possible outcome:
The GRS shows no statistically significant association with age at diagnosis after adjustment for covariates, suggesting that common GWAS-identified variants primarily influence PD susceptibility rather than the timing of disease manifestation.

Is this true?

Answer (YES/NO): NO